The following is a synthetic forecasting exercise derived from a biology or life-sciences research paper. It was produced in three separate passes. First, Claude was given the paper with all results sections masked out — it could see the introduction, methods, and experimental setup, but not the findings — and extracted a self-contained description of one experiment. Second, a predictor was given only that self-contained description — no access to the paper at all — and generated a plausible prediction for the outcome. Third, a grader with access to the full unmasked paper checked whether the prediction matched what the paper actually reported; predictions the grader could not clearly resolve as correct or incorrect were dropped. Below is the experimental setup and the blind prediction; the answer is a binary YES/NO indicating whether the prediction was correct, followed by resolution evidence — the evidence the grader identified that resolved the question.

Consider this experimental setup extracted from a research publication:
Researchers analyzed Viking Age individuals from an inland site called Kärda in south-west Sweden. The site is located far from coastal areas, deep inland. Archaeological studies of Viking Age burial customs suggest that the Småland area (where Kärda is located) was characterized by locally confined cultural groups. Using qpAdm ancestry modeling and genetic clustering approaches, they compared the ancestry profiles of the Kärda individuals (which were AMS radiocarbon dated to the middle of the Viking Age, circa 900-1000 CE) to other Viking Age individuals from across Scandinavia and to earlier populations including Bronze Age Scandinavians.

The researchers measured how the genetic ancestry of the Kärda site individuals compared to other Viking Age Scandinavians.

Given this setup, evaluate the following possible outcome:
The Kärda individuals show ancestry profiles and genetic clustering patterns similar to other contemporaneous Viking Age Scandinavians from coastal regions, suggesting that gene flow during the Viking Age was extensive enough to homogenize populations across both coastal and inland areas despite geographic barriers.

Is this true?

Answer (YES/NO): NO